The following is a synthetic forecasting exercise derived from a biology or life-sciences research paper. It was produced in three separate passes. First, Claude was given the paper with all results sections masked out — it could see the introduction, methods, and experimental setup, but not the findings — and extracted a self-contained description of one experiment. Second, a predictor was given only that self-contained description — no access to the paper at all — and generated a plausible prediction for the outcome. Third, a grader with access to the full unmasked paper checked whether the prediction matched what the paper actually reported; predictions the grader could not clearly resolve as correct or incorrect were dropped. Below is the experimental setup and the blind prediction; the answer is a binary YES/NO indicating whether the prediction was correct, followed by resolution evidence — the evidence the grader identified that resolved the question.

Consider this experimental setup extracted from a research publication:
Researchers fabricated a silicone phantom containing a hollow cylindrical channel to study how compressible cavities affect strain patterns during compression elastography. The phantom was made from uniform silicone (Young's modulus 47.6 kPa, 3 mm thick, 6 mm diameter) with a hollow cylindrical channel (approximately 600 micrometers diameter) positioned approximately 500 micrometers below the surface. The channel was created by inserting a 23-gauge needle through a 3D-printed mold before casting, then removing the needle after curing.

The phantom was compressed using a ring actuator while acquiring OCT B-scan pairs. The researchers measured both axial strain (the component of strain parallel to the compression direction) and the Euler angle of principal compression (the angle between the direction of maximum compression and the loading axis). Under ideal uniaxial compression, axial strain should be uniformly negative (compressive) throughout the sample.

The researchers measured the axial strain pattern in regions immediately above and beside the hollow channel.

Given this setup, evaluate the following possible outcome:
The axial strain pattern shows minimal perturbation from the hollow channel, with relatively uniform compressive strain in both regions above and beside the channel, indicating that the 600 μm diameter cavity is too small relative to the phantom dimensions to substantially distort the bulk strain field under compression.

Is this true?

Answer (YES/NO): NO